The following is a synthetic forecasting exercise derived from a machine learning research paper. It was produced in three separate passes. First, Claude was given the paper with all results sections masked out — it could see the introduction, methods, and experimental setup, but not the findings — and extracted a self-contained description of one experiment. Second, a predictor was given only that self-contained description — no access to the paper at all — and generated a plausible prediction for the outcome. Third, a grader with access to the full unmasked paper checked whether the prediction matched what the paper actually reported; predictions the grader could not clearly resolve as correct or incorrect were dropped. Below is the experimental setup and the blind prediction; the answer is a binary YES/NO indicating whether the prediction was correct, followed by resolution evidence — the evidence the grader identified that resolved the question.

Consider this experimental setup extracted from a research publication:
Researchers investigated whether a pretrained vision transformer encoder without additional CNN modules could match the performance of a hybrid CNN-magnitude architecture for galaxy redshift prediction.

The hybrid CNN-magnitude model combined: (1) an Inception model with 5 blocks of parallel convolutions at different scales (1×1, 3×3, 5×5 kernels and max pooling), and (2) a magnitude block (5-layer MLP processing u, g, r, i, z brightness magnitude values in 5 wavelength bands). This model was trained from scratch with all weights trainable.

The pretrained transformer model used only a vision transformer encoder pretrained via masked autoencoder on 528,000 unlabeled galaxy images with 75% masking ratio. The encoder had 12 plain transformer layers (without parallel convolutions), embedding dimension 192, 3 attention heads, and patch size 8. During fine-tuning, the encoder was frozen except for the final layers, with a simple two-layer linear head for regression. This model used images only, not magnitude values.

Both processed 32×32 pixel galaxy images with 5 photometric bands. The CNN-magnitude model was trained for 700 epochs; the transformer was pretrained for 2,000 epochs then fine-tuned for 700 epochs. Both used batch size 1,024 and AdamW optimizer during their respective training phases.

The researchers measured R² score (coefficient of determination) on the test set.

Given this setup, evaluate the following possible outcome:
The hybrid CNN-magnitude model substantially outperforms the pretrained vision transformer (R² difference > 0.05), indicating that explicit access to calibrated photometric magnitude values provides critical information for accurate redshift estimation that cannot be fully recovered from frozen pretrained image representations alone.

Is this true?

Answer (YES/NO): NO